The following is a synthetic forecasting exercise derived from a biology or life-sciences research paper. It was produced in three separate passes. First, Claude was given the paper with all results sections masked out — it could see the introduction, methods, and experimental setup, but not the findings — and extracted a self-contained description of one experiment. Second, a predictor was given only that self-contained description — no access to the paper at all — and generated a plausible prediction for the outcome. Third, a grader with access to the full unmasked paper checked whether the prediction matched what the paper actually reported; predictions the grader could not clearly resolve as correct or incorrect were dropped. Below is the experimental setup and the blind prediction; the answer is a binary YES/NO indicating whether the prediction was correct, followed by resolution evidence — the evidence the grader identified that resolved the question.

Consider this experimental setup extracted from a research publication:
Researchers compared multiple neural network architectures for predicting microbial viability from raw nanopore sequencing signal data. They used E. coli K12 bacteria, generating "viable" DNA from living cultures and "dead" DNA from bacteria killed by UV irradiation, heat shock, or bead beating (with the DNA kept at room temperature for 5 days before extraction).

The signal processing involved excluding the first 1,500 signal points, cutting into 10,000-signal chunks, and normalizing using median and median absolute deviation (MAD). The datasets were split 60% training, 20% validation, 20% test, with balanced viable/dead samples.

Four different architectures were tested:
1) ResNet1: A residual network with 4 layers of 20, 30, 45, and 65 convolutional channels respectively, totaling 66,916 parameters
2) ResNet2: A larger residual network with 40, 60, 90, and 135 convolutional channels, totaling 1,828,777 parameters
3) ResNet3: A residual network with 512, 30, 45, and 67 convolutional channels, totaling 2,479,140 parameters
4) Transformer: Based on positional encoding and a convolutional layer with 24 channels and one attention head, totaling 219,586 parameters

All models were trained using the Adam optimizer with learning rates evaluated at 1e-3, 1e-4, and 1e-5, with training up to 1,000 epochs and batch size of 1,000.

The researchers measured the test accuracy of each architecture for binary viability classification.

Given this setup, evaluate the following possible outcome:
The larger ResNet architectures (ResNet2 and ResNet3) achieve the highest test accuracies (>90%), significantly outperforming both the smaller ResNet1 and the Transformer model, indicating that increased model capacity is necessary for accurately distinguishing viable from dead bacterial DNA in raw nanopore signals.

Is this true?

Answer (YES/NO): NO